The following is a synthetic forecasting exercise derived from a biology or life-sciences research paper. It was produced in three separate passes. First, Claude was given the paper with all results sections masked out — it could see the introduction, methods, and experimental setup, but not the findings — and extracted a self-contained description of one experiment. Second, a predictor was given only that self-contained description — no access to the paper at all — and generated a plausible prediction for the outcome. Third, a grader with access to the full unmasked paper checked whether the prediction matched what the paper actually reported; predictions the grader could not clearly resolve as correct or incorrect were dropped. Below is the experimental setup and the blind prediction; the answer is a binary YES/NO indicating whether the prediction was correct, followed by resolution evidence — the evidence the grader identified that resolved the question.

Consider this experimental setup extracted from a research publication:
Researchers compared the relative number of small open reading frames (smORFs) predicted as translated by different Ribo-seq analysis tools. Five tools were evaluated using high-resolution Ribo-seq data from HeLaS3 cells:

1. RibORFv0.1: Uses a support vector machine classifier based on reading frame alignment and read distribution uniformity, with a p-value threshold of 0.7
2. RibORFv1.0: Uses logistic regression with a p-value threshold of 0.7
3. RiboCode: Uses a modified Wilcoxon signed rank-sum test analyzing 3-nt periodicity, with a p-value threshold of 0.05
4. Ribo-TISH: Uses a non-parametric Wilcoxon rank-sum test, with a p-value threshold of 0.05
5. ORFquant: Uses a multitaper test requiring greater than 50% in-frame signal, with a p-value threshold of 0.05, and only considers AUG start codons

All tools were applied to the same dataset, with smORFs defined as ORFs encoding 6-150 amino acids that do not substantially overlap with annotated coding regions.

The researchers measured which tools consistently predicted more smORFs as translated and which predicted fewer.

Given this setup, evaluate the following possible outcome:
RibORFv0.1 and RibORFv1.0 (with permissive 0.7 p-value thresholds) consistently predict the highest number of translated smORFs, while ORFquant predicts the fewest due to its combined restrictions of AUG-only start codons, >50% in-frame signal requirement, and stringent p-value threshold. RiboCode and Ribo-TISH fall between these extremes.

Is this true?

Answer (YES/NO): NO